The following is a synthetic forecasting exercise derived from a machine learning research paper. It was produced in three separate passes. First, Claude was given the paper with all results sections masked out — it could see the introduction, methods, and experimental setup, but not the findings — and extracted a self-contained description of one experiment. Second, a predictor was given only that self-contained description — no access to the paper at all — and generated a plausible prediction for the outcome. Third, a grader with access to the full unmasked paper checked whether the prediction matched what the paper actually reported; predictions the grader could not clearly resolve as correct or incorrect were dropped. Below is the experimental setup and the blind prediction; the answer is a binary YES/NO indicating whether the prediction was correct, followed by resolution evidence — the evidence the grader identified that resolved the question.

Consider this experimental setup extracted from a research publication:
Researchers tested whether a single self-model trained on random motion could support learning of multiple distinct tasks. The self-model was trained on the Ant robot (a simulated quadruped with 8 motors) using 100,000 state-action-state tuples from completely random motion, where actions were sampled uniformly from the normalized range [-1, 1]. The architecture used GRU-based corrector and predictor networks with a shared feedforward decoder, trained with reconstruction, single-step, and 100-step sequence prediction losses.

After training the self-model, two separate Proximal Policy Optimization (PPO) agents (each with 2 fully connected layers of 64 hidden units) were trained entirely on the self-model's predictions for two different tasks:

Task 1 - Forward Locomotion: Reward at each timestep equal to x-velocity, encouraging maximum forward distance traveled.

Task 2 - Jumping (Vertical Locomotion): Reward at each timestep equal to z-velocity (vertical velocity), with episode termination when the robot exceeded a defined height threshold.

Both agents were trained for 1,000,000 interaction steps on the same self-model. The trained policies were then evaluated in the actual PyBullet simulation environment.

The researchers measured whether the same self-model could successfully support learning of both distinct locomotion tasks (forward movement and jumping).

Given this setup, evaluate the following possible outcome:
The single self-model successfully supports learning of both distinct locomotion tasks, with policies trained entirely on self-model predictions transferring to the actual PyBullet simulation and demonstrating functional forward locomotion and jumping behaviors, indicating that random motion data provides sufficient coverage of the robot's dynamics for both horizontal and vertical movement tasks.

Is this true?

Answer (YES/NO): YES